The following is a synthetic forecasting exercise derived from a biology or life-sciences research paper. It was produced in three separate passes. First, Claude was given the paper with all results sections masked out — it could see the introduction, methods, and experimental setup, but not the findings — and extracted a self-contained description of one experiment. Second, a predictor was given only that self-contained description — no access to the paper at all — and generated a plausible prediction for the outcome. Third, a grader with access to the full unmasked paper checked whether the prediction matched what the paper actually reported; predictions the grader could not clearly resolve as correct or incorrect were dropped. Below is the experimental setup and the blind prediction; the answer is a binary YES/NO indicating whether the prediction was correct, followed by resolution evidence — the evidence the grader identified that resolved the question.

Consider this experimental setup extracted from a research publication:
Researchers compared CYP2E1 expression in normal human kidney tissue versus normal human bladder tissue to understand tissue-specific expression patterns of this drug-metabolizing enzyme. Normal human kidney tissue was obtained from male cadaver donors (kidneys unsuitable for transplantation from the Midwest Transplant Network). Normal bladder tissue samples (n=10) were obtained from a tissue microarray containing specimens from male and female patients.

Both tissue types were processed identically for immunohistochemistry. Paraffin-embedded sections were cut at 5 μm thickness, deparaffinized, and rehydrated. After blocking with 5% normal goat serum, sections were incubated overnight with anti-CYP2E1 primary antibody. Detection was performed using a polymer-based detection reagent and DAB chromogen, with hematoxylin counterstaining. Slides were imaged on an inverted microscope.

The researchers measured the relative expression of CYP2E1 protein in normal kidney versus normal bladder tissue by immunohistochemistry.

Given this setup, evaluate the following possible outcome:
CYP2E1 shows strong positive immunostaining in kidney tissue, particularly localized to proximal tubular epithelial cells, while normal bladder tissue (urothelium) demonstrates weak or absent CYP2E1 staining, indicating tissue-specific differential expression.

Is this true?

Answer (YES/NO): YES